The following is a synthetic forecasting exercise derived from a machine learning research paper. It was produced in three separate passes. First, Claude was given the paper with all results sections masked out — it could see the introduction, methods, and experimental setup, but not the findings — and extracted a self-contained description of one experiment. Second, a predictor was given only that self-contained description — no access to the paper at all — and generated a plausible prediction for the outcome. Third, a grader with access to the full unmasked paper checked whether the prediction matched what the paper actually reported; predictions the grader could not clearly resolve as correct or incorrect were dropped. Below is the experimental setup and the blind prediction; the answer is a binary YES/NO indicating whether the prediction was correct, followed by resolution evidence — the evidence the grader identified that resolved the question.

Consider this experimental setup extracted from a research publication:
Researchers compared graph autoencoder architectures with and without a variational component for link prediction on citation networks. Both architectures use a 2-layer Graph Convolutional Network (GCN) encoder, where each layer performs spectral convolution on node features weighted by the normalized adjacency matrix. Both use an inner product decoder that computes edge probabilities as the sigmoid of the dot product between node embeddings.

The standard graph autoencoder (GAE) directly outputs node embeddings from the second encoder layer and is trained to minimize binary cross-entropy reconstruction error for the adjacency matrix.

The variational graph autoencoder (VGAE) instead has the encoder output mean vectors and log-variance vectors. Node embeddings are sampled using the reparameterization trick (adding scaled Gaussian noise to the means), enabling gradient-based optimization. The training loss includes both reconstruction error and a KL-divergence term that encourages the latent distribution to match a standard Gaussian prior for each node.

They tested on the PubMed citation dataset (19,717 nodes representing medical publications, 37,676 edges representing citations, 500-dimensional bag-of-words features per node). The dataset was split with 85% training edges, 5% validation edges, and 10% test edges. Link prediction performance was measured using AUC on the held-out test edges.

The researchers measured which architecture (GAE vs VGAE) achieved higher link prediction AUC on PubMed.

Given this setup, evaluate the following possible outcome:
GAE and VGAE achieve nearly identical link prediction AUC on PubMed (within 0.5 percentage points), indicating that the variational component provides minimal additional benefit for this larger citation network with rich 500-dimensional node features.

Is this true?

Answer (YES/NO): NO